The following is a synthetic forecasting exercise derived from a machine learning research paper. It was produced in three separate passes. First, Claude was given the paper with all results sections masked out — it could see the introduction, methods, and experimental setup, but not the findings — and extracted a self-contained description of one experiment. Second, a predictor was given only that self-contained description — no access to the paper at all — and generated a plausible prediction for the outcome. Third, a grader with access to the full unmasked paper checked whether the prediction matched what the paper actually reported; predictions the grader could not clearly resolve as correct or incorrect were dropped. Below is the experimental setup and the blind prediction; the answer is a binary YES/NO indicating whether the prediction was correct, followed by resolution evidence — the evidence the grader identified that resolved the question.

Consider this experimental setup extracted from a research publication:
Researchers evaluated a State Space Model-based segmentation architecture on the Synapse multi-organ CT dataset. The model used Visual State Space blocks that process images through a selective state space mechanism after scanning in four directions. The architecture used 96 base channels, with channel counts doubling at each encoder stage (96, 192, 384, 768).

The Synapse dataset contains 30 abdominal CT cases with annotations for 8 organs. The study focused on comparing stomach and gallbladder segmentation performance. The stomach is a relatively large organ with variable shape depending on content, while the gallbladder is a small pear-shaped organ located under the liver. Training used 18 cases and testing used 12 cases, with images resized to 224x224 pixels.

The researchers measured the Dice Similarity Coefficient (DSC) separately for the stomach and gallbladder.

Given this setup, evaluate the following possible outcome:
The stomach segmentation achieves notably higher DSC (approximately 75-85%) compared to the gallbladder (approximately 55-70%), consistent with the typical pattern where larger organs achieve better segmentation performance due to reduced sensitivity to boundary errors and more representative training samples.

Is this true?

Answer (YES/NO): YES